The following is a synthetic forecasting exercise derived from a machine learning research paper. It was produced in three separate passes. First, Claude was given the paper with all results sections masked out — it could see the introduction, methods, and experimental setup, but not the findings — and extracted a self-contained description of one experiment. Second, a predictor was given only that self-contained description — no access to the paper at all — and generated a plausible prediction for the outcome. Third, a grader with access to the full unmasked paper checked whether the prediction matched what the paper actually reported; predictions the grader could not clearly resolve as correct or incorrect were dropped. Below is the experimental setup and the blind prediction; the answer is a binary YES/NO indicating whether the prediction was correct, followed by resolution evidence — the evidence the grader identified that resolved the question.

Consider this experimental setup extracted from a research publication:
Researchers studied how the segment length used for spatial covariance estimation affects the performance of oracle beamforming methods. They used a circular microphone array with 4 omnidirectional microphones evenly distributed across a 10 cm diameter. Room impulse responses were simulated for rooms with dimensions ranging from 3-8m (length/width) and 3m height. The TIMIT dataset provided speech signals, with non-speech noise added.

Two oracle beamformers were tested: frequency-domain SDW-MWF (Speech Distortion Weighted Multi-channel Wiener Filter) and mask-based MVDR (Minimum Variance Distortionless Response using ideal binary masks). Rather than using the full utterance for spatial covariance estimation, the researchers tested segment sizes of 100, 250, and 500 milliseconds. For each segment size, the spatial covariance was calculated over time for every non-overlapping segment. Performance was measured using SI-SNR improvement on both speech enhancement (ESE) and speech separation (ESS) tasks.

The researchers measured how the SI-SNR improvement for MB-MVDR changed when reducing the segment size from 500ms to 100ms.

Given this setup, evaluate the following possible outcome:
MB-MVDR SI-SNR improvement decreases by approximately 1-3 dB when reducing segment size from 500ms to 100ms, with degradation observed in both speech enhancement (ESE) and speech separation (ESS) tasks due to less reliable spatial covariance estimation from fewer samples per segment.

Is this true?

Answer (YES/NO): NO